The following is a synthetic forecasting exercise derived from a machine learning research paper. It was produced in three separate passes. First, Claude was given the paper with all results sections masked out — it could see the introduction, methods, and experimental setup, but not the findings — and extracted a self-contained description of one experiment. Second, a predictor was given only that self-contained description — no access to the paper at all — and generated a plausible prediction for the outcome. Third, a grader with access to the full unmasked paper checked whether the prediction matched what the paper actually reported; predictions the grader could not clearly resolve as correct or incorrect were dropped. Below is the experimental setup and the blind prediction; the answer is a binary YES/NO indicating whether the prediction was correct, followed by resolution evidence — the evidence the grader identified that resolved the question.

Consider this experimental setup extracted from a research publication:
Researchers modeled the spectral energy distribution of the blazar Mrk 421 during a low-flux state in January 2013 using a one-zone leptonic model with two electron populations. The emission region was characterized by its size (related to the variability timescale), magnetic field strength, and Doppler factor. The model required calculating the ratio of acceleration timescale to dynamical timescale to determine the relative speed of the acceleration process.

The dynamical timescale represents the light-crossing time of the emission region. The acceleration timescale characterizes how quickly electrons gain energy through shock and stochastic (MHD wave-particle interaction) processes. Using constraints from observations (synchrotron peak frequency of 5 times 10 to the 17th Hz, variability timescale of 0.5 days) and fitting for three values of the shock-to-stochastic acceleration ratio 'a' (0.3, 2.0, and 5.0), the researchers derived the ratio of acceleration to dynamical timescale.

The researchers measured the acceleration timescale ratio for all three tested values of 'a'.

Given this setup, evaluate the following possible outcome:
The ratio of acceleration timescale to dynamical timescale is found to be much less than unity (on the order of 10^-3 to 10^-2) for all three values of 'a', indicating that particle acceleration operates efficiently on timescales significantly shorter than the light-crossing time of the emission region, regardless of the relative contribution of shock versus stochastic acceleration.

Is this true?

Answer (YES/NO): NO